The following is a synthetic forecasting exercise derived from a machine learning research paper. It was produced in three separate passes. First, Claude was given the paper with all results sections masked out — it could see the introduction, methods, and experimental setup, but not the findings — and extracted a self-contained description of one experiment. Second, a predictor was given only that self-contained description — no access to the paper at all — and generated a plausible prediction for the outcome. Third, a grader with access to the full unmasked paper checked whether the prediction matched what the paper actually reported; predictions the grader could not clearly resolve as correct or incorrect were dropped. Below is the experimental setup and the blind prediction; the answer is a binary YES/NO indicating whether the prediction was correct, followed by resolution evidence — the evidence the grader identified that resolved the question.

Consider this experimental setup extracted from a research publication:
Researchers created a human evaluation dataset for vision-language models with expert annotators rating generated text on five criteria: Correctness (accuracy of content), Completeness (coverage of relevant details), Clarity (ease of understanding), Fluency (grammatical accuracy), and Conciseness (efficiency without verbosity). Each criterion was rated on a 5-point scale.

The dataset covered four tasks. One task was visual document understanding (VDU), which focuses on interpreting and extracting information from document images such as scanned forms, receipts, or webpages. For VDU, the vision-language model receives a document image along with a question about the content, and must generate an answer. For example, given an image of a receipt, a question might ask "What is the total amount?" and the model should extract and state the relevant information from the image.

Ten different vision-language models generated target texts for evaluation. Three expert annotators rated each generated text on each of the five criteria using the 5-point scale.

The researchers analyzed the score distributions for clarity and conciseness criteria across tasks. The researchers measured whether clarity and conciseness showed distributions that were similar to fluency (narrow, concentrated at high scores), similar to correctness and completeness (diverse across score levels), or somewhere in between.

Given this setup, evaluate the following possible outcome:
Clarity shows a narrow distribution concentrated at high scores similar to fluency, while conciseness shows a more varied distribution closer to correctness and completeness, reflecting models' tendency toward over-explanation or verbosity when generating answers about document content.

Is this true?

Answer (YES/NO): NO